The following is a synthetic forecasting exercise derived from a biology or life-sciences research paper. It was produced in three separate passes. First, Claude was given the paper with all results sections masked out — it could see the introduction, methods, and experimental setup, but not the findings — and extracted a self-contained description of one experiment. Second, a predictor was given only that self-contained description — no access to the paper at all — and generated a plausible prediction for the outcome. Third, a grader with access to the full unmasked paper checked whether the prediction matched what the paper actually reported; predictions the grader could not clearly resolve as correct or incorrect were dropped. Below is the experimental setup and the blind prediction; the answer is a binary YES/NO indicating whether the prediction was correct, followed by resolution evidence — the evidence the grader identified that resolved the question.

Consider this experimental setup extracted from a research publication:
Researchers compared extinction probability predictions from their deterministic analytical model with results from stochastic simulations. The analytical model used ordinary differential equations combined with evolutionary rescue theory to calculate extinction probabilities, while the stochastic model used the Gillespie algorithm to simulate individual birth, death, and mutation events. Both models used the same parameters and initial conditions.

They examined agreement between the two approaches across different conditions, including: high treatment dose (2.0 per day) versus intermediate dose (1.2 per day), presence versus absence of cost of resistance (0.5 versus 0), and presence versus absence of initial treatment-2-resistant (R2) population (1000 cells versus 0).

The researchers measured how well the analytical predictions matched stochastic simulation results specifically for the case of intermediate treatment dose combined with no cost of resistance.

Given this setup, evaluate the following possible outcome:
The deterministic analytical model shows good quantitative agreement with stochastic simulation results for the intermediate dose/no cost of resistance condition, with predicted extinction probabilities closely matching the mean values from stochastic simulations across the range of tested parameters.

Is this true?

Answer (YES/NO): NO